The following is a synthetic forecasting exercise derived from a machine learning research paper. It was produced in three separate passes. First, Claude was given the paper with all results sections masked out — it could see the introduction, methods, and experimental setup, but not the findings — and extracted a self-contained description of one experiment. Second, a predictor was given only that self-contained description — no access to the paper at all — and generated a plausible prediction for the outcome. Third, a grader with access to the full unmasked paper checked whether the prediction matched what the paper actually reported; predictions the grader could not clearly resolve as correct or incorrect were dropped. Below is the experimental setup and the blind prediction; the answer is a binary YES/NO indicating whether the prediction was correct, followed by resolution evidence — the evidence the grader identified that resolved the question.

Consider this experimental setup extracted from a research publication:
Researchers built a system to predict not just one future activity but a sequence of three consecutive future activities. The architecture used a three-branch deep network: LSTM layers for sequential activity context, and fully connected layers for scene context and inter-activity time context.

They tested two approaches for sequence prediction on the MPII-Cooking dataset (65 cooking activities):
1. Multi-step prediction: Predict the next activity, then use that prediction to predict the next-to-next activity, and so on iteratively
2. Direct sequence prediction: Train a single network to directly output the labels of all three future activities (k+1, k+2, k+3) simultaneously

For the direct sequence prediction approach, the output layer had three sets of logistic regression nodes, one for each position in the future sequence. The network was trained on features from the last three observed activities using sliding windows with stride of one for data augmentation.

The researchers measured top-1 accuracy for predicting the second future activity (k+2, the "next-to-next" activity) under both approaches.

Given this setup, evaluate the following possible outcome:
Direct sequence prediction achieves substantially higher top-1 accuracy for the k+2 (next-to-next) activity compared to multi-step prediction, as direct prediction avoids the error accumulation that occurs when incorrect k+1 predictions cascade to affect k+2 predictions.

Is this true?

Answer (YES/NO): NO